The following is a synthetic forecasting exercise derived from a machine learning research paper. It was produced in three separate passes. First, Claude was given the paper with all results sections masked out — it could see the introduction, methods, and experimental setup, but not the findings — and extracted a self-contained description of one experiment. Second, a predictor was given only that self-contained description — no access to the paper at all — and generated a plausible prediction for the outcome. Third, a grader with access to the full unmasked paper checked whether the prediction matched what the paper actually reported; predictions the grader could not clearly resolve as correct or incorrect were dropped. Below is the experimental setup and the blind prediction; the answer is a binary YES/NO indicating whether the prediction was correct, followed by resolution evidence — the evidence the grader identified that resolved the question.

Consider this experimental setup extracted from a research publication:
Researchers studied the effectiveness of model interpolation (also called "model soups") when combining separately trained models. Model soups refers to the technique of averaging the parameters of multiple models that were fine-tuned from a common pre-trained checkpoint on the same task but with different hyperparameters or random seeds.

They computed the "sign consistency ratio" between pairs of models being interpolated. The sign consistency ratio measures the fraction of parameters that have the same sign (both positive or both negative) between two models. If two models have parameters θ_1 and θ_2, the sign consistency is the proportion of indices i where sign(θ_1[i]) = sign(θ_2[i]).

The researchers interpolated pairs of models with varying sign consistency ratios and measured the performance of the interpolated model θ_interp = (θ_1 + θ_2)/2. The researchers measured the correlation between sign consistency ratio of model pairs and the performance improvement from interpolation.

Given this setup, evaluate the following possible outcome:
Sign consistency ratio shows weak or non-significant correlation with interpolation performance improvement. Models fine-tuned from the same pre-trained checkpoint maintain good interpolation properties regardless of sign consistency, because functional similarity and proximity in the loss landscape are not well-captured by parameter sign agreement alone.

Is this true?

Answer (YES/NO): NO